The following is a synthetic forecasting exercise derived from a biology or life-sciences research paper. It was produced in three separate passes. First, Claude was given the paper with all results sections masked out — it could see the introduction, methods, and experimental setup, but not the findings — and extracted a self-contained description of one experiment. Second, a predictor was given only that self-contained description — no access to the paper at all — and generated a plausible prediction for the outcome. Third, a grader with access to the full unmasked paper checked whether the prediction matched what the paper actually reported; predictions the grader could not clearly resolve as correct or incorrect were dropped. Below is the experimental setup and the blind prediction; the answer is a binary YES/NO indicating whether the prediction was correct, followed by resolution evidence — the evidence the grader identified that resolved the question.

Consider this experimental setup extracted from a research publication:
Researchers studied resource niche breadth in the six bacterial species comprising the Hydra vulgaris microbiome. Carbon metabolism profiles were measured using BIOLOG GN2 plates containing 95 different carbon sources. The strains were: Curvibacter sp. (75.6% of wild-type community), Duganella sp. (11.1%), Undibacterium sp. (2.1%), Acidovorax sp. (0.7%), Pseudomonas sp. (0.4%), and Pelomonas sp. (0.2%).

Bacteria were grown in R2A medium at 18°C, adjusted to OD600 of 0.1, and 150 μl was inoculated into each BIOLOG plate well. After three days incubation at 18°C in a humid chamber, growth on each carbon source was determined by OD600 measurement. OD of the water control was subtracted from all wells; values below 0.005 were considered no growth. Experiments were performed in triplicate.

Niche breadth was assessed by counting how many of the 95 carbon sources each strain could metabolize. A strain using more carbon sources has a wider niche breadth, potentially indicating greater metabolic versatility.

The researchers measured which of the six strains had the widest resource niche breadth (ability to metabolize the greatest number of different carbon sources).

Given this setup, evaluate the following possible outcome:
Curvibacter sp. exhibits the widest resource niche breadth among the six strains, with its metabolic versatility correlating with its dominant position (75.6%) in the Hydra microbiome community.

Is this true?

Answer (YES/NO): NO